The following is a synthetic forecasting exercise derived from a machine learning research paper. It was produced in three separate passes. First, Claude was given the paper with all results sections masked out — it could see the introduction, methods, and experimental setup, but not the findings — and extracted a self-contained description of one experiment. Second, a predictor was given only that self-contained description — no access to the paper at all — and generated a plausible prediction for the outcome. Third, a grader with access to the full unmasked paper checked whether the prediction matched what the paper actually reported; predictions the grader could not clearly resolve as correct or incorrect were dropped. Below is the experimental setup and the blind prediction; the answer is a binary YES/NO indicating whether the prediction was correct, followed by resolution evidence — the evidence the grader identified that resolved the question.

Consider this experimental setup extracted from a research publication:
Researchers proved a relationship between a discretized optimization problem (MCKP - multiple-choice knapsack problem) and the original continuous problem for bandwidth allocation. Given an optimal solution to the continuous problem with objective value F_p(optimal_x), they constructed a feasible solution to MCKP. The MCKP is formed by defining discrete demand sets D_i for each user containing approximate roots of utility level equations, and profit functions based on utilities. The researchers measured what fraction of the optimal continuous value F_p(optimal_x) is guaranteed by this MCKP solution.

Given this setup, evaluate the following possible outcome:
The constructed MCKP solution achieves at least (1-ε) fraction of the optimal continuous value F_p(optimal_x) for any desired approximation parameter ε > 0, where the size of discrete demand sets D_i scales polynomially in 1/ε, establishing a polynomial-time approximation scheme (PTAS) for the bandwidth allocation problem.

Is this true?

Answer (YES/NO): YES